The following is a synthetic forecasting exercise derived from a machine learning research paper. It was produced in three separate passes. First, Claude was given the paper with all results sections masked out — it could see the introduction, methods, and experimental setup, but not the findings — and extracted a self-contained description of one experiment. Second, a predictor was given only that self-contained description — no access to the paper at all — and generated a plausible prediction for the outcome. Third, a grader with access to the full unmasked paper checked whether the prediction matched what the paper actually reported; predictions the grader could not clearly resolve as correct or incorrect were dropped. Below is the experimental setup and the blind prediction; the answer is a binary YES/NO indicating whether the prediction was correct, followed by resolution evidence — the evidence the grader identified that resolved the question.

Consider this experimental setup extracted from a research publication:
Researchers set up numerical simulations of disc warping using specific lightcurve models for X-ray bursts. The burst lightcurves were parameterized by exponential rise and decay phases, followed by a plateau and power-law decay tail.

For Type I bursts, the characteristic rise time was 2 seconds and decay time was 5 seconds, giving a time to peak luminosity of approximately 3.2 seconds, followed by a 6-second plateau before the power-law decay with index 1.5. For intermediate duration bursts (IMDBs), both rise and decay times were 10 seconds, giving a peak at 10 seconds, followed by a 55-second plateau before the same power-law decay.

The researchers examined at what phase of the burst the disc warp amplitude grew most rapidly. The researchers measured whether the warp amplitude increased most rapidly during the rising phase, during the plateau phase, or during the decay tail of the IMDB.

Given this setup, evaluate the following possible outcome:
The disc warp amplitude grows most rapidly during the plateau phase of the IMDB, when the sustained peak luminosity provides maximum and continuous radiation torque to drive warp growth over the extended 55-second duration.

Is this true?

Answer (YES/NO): YES